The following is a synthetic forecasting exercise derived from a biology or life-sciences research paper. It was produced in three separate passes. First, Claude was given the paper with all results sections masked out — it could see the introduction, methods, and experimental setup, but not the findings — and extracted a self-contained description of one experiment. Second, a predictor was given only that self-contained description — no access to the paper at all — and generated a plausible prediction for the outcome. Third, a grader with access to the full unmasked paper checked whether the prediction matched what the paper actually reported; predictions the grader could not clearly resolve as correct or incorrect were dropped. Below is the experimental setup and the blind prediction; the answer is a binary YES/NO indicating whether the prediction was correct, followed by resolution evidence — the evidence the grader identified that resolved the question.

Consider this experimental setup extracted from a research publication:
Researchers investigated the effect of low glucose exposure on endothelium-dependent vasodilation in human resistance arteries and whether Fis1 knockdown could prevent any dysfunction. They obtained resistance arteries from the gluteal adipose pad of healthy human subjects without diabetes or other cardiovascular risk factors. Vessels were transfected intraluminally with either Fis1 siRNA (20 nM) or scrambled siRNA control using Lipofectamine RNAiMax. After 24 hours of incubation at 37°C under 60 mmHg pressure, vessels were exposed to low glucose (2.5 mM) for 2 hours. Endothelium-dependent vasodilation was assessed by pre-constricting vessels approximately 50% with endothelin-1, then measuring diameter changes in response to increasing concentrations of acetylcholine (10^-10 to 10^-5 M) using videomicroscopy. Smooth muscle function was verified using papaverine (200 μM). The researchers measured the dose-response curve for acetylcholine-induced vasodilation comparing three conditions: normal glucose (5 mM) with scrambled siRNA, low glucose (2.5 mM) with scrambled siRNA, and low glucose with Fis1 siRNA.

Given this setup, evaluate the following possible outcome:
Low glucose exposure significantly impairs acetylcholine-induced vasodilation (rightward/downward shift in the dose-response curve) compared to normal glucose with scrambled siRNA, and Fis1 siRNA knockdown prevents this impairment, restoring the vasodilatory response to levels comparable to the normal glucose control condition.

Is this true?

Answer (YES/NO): YES